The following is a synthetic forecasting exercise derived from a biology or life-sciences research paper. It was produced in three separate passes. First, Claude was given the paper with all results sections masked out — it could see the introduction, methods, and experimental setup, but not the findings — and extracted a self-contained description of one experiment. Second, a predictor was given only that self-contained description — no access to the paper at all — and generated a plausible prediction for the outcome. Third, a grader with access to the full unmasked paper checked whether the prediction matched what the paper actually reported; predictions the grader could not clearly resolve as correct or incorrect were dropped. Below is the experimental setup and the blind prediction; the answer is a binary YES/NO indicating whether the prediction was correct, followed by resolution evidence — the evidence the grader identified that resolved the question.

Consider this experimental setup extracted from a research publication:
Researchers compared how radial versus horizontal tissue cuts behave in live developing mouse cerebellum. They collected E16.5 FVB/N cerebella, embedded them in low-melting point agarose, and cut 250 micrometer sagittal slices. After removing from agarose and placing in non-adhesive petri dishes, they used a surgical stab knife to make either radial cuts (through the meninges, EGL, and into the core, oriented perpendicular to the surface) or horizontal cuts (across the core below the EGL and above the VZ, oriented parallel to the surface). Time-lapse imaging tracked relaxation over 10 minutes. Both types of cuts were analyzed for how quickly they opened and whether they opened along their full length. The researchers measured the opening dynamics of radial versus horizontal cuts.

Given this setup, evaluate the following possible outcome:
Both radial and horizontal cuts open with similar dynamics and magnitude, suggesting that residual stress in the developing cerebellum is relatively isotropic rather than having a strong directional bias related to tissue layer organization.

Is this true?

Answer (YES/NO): NO